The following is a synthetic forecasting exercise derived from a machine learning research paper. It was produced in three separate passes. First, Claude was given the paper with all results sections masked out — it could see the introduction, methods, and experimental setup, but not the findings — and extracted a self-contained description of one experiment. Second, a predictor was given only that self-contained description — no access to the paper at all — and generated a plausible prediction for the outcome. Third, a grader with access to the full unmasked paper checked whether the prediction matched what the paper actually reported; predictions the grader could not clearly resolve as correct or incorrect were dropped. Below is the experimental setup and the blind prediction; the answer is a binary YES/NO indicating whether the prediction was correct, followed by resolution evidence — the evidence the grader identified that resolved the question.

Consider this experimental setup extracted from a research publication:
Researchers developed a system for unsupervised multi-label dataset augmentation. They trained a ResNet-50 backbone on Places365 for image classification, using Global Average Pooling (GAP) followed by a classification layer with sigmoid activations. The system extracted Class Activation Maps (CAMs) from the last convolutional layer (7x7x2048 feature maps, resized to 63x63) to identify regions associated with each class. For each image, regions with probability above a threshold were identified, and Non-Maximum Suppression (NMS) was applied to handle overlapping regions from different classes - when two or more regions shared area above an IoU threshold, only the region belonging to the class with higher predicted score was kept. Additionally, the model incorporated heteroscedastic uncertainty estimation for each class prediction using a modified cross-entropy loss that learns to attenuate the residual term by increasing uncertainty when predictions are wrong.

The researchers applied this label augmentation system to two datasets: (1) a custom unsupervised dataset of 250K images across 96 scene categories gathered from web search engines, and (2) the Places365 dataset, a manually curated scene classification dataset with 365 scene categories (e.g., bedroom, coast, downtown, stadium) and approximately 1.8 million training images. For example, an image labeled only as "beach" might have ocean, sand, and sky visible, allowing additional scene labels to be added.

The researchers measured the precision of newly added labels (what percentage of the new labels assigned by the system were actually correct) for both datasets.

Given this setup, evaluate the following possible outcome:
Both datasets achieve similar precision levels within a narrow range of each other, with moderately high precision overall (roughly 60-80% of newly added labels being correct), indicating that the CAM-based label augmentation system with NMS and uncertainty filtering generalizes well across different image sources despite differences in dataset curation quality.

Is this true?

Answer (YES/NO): NO